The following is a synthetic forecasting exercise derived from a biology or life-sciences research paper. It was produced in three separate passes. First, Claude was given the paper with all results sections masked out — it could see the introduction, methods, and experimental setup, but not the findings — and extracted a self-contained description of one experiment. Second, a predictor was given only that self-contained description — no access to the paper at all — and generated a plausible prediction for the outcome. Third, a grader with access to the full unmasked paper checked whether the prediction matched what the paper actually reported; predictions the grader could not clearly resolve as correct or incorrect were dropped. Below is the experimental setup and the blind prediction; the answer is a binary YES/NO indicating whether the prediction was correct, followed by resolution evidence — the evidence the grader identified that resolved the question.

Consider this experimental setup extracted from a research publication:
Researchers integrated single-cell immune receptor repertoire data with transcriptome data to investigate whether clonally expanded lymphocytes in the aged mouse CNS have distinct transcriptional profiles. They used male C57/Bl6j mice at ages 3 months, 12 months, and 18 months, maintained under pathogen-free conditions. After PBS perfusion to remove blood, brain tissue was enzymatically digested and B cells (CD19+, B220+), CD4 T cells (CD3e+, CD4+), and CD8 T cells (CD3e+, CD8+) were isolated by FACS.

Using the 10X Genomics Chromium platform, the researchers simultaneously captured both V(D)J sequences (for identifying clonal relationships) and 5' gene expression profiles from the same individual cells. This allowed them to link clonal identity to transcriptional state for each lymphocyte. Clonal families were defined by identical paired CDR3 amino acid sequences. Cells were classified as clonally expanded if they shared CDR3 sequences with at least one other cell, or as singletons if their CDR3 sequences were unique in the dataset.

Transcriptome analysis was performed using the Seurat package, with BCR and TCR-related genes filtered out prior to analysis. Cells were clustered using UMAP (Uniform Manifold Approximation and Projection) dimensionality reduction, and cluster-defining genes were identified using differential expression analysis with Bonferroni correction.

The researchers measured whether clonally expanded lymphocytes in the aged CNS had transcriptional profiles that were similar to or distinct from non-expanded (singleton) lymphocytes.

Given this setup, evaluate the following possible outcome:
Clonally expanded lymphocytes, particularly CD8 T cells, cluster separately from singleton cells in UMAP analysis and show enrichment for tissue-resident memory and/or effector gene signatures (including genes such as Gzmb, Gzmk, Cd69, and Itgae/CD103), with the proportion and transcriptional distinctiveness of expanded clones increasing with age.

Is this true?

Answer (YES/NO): NO